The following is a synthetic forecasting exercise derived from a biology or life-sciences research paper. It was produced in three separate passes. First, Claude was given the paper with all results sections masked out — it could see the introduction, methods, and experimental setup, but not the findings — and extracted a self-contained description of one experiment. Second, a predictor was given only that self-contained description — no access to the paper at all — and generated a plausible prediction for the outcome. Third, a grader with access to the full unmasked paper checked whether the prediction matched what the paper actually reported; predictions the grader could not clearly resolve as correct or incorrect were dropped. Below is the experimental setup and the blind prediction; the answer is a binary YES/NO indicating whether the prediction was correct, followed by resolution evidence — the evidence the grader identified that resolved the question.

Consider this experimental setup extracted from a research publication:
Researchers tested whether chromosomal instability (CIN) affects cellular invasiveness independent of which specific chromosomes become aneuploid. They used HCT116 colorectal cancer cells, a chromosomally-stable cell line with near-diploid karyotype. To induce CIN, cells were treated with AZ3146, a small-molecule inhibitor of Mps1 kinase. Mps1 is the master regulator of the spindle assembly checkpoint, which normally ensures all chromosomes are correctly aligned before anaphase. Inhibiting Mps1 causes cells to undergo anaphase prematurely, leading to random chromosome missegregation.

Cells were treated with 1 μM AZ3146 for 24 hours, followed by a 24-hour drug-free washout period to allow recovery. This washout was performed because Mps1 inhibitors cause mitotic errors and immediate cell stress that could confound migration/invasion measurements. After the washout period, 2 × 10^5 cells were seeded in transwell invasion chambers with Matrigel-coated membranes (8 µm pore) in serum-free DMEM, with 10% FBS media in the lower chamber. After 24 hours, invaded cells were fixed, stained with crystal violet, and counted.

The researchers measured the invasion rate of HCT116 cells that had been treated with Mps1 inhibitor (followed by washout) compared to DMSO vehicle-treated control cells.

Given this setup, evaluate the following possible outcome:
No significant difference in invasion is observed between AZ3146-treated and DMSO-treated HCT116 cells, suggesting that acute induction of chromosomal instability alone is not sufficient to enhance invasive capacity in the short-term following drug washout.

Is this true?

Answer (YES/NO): NO